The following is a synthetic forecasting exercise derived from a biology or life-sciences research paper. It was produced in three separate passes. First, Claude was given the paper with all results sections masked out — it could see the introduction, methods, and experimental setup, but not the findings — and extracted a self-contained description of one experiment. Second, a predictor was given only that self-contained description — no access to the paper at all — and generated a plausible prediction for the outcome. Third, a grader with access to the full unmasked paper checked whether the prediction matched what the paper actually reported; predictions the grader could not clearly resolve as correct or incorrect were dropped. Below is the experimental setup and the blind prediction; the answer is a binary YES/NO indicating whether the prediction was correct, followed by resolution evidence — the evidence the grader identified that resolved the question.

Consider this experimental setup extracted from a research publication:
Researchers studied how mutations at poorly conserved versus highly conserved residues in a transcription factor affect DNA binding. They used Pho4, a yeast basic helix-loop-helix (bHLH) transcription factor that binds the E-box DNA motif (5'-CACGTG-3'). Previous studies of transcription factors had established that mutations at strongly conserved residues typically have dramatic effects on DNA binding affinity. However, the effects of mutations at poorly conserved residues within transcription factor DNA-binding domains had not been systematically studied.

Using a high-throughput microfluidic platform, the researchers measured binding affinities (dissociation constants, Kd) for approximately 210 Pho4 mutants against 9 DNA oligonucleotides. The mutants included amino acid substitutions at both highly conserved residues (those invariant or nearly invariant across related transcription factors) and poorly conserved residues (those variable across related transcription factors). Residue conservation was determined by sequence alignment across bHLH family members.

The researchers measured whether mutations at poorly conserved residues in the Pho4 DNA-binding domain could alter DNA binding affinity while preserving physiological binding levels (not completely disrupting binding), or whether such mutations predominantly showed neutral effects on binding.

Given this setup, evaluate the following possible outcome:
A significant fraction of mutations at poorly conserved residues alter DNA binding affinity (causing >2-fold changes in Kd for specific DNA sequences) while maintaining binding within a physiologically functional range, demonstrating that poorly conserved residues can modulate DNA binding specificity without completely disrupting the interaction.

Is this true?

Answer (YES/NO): YES